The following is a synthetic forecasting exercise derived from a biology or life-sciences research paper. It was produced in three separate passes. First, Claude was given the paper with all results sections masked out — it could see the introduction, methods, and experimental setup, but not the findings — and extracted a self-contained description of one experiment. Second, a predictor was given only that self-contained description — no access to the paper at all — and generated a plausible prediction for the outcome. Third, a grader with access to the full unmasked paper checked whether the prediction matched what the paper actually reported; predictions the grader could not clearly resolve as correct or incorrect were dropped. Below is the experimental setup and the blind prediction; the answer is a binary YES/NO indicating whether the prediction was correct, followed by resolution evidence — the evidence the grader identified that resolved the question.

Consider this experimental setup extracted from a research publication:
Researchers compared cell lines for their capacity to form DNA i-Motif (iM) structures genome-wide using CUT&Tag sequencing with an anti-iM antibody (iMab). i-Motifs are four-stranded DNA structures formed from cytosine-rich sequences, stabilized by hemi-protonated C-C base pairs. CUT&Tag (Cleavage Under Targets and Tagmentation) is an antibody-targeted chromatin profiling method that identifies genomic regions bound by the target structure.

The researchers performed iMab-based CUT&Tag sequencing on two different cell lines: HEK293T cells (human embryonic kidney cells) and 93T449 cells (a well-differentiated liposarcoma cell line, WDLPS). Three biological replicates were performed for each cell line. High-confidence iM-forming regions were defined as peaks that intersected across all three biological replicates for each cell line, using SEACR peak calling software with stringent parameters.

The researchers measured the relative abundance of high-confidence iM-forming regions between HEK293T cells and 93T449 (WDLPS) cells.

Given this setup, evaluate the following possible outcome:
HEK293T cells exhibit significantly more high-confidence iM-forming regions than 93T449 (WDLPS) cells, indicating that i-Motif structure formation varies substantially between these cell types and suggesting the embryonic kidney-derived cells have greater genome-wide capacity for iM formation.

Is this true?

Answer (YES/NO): YES